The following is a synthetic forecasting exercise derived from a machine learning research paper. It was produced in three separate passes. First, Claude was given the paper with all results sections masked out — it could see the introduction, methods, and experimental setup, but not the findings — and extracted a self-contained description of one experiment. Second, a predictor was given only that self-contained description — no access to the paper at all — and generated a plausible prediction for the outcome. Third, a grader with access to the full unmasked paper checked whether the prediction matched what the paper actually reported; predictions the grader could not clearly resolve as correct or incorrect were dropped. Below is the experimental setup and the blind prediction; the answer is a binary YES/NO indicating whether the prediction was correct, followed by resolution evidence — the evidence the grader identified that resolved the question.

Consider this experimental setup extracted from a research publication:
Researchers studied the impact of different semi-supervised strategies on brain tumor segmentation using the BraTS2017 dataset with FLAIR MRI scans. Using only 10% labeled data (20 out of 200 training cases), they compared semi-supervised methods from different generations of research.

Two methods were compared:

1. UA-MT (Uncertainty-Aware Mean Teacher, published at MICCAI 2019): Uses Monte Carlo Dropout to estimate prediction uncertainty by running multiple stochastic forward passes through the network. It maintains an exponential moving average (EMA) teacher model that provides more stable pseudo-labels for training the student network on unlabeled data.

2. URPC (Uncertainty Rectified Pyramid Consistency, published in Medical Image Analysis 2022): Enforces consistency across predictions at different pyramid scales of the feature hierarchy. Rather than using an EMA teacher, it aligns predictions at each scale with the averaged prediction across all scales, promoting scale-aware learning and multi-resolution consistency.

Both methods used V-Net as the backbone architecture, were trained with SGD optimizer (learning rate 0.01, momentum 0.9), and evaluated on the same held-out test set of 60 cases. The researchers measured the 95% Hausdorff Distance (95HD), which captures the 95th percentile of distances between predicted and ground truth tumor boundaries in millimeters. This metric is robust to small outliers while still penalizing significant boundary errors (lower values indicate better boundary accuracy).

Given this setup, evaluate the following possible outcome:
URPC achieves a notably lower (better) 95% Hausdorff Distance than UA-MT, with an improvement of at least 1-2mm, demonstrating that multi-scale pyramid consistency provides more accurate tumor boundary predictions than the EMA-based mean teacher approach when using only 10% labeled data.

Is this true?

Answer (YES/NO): YES